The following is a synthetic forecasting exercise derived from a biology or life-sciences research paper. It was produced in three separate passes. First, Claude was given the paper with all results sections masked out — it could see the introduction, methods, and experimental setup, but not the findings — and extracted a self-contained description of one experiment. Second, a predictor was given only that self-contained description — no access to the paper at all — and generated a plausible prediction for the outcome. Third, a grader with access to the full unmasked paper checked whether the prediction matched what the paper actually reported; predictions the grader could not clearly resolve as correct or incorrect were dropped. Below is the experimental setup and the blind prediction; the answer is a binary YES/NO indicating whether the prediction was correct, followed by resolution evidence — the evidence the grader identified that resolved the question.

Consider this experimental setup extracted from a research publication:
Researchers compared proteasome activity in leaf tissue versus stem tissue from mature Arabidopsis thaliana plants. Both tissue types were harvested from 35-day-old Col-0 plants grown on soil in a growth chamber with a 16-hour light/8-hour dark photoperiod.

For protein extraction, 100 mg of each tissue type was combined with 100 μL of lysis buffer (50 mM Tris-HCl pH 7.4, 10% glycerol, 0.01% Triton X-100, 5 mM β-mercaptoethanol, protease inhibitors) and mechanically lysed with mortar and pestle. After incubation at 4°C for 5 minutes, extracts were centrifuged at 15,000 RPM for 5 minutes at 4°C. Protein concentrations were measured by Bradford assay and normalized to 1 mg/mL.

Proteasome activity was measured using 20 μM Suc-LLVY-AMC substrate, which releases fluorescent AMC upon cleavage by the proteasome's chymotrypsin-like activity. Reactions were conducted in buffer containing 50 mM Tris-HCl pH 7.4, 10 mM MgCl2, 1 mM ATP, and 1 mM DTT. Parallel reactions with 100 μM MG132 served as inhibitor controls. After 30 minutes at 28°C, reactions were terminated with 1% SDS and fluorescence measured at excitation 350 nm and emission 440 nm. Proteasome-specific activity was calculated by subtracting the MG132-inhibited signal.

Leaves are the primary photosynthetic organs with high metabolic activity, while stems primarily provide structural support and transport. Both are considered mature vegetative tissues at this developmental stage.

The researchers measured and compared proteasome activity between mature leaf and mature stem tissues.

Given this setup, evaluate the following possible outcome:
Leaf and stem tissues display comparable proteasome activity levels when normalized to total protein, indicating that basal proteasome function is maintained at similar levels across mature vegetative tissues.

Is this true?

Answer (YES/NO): NO